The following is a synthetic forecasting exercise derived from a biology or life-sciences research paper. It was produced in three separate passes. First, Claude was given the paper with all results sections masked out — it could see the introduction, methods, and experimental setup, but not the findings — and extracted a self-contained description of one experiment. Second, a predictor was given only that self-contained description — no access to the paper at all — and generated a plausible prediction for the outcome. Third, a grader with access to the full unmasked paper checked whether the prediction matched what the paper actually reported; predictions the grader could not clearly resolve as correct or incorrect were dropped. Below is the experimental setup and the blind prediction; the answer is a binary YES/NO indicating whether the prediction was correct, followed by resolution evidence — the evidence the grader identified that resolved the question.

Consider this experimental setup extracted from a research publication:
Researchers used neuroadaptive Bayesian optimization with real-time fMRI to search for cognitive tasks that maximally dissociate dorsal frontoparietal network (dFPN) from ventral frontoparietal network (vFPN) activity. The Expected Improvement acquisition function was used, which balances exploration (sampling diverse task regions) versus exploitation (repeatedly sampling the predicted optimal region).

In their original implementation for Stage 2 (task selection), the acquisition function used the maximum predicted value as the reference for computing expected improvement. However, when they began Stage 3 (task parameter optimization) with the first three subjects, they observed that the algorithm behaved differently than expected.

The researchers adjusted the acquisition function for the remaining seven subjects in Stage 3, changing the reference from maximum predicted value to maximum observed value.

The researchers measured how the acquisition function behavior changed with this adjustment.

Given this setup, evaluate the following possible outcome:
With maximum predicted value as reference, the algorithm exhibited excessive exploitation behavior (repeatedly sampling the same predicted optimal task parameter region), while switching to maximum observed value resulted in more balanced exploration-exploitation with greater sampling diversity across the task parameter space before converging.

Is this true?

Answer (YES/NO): YES